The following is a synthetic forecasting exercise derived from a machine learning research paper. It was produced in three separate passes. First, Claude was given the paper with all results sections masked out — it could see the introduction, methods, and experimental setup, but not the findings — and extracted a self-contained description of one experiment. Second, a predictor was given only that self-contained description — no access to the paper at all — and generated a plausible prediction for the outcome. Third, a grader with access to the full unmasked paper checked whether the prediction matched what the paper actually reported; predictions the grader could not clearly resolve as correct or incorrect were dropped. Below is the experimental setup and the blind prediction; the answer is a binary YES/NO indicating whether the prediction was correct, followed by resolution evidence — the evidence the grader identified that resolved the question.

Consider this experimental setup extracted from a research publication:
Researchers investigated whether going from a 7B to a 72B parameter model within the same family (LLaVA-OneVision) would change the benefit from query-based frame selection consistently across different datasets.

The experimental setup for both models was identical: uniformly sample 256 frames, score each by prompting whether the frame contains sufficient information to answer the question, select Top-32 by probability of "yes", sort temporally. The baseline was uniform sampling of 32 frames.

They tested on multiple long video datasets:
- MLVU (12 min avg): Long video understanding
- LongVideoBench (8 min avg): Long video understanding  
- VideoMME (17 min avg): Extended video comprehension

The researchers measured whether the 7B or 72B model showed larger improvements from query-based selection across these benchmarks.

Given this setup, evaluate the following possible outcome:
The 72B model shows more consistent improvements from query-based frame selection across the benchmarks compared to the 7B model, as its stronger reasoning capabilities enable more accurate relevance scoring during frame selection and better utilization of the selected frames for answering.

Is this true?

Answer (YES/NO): NO